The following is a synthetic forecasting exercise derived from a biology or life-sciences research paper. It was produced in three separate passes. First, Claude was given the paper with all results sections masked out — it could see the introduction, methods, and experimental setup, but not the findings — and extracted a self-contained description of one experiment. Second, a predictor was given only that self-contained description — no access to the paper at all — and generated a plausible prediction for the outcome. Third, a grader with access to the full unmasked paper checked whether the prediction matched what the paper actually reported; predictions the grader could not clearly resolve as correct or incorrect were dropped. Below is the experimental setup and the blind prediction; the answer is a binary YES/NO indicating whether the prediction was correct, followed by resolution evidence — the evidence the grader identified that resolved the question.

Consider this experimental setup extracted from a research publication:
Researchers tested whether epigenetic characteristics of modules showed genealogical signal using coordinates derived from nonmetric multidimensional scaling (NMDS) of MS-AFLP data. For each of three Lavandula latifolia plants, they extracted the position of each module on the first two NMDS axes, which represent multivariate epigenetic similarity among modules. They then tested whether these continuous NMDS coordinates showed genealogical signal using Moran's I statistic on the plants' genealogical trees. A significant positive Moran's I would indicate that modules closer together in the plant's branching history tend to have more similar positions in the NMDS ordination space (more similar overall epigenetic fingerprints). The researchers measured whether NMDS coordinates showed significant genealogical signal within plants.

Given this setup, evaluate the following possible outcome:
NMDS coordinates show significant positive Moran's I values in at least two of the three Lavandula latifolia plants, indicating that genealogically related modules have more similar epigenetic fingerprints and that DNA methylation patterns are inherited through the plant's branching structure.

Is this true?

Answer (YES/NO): YES